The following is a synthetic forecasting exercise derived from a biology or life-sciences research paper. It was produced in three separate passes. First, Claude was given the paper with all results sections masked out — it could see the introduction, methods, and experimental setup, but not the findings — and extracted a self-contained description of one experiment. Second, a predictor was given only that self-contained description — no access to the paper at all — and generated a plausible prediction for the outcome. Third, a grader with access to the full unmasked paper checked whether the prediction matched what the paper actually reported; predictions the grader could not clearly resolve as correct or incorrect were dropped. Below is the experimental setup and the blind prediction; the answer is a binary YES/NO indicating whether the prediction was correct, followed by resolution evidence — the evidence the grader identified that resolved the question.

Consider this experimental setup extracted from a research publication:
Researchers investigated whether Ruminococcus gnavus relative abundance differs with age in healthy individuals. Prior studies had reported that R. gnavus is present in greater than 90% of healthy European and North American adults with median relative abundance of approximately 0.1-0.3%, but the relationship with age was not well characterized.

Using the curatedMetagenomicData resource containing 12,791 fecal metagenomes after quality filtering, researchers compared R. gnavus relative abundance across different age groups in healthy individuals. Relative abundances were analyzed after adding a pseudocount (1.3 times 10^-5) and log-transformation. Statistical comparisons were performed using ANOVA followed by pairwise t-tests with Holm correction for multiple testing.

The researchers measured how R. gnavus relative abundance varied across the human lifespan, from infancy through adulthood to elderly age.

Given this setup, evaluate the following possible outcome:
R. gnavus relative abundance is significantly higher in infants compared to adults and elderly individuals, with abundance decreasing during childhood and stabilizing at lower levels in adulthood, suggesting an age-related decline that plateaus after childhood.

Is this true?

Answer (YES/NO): NO